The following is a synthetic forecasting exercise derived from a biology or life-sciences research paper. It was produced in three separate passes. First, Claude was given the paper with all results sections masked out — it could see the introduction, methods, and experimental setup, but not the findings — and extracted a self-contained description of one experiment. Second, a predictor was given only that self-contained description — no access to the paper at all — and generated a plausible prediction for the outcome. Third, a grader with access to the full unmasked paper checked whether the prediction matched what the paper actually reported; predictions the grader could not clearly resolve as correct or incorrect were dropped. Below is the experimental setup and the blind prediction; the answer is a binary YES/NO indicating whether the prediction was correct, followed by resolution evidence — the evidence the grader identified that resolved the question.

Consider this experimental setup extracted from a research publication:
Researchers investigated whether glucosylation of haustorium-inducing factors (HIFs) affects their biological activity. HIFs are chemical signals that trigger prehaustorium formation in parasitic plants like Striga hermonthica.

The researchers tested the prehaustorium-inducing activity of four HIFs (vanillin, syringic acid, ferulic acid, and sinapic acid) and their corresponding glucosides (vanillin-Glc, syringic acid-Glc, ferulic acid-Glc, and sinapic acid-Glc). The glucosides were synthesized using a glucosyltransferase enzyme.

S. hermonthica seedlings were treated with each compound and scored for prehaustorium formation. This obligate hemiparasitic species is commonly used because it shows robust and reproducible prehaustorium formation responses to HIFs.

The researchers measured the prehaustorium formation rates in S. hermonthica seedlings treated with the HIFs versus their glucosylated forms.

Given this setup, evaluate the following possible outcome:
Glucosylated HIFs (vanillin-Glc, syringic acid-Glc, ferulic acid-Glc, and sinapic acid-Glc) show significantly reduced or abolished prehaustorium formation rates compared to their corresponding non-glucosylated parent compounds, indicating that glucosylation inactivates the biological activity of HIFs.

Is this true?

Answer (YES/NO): YES